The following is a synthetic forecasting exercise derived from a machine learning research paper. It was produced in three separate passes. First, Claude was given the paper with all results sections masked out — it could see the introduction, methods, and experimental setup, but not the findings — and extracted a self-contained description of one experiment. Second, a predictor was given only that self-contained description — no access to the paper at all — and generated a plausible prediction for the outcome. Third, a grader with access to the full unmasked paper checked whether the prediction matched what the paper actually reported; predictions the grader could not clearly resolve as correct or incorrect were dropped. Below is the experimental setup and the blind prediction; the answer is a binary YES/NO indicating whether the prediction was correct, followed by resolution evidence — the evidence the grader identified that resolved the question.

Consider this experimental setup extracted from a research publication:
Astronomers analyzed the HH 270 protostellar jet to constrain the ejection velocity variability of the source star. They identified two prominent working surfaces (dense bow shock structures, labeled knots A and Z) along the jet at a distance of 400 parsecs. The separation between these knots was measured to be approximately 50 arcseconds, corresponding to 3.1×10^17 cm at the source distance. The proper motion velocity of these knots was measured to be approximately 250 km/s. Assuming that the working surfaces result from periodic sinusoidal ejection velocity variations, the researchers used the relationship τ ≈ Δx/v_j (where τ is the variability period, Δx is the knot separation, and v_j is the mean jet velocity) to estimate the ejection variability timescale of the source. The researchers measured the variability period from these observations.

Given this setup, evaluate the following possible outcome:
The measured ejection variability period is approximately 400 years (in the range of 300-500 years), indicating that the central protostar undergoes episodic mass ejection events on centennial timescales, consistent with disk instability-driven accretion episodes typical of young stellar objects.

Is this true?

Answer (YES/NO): YES